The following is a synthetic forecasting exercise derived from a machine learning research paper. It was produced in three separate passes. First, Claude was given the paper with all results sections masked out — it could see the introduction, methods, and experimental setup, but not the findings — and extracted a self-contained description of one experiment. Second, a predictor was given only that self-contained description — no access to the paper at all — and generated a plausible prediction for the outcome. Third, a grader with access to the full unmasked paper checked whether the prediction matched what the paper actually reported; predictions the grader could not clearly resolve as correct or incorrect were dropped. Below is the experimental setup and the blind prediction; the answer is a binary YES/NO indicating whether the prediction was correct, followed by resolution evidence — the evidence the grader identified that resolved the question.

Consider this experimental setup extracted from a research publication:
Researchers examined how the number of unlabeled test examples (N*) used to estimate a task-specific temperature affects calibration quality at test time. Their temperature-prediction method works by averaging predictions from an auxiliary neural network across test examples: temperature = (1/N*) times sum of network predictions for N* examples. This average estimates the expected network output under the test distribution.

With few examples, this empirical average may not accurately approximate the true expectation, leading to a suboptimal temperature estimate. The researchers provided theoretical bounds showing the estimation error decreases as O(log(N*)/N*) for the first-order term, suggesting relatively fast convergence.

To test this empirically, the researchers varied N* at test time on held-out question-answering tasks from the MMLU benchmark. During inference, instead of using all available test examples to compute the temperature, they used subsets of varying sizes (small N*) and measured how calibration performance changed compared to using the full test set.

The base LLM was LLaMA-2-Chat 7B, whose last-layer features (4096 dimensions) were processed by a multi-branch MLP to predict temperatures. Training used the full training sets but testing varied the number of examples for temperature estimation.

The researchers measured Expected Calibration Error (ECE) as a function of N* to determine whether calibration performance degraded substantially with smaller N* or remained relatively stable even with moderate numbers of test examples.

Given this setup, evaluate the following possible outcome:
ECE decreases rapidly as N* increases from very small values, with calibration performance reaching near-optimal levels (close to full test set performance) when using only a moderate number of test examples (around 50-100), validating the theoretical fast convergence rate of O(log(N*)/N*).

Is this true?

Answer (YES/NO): NO